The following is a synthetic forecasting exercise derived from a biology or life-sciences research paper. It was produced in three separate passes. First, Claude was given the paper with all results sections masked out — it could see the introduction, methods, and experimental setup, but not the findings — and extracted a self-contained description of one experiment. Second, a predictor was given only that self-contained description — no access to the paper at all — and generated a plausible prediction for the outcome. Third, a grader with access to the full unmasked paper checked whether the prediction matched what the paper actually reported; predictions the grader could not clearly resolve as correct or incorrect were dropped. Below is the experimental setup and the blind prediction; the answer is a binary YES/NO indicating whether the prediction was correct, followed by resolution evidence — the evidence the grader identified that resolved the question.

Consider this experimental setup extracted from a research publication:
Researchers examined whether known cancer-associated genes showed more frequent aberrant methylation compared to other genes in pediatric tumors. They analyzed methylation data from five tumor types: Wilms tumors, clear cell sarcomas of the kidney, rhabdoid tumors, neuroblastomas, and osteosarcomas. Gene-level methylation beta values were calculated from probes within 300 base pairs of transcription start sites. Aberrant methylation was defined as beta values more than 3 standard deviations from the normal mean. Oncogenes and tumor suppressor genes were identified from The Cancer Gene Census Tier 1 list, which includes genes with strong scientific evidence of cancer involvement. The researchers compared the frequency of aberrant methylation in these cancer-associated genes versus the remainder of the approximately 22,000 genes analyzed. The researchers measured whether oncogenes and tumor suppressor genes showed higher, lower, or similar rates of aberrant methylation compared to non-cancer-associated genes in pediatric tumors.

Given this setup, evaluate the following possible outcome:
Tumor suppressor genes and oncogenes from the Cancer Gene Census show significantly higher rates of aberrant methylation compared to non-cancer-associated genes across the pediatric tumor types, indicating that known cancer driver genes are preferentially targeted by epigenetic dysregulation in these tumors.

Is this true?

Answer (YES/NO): NO